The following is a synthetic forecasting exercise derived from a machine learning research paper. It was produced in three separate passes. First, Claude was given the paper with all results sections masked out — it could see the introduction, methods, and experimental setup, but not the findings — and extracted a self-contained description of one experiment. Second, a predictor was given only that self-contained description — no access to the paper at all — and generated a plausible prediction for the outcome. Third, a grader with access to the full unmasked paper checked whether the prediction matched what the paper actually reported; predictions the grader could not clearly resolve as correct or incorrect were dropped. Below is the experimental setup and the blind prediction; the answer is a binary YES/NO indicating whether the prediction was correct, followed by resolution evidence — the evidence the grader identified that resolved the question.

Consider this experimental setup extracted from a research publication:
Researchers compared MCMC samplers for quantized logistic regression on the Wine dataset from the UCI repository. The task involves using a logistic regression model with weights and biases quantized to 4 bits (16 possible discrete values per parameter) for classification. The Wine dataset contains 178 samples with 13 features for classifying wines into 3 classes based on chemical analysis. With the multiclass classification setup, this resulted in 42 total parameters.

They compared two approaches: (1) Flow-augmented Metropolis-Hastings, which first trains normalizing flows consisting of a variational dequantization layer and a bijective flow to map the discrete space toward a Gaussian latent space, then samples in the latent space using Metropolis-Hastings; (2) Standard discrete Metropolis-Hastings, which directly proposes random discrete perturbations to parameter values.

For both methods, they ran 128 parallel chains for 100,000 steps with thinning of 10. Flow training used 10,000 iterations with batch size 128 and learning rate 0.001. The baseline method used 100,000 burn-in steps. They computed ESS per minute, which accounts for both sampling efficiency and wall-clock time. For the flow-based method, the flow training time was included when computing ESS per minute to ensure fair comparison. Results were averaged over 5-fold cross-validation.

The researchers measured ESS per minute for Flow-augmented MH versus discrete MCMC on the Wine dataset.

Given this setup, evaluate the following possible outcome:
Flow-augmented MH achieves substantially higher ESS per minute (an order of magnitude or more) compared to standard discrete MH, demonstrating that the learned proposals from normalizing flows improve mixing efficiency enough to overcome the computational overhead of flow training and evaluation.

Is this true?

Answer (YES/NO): NO